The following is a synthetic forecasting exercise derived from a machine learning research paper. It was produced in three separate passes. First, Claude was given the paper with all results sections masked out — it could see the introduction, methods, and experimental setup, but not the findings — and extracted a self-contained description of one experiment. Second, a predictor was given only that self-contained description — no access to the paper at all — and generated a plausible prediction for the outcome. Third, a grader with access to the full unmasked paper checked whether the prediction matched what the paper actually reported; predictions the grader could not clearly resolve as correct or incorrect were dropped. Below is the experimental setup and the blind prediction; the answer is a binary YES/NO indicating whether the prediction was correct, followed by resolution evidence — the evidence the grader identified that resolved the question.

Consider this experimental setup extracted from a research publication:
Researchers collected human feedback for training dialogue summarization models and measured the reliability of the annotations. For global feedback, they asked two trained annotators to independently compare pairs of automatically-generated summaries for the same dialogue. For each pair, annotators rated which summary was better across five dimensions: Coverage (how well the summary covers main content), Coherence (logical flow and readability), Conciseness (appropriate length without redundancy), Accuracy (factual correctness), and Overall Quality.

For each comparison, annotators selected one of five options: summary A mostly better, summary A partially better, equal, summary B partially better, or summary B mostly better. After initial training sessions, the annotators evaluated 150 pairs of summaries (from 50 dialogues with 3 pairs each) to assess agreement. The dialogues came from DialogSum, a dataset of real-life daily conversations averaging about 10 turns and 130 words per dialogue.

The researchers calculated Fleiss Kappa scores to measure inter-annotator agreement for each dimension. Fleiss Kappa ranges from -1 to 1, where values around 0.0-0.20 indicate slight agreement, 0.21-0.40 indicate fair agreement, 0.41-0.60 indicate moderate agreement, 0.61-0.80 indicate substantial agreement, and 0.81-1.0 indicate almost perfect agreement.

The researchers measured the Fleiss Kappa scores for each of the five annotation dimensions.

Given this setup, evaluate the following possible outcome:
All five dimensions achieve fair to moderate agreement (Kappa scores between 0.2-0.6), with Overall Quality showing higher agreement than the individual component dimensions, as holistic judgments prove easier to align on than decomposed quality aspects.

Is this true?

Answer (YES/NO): NO